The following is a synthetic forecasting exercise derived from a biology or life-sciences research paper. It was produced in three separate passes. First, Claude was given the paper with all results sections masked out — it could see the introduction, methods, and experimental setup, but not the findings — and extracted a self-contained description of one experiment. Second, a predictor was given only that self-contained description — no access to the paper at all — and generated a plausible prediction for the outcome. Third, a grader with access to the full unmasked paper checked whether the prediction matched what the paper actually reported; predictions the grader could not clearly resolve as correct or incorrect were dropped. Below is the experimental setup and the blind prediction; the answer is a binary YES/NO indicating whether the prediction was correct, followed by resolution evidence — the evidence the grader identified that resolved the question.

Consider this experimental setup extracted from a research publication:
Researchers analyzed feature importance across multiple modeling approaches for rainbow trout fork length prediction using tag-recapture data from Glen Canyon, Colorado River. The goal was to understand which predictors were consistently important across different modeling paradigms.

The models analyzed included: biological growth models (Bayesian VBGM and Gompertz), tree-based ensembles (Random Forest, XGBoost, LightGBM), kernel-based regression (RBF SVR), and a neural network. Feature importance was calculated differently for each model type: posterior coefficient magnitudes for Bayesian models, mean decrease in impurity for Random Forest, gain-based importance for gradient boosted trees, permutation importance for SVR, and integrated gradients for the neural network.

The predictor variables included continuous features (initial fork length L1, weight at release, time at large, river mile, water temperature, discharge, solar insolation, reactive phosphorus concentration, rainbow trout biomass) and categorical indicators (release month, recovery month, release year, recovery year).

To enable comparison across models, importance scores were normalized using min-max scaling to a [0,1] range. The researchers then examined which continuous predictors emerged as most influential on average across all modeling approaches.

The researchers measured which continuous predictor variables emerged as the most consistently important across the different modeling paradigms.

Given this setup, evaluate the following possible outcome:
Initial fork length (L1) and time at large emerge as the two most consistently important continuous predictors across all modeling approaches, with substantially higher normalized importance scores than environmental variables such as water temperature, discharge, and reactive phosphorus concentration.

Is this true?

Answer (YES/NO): YES